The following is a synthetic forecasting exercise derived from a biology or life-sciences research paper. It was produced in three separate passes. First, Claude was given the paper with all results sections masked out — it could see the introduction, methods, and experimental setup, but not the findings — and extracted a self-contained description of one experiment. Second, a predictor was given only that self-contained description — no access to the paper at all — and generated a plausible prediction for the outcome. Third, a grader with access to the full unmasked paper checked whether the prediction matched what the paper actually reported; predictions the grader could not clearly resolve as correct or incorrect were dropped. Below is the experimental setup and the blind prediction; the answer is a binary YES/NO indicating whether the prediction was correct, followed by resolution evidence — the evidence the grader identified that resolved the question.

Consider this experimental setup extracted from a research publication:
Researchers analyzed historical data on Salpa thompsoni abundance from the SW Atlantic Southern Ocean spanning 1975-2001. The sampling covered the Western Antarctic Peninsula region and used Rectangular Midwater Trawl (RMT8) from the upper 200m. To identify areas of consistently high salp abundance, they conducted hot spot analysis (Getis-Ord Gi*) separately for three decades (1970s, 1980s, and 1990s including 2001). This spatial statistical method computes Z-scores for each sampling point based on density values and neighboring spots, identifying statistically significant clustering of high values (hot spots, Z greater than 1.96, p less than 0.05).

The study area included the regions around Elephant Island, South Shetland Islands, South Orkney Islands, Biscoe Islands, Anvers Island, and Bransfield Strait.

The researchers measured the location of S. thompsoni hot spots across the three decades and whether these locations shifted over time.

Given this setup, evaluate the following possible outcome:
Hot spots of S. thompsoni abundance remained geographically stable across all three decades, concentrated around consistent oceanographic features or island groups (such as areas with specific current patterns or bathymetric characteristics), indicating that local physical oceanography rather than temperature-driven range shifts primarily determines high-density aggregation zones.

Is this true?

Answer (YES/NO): NO